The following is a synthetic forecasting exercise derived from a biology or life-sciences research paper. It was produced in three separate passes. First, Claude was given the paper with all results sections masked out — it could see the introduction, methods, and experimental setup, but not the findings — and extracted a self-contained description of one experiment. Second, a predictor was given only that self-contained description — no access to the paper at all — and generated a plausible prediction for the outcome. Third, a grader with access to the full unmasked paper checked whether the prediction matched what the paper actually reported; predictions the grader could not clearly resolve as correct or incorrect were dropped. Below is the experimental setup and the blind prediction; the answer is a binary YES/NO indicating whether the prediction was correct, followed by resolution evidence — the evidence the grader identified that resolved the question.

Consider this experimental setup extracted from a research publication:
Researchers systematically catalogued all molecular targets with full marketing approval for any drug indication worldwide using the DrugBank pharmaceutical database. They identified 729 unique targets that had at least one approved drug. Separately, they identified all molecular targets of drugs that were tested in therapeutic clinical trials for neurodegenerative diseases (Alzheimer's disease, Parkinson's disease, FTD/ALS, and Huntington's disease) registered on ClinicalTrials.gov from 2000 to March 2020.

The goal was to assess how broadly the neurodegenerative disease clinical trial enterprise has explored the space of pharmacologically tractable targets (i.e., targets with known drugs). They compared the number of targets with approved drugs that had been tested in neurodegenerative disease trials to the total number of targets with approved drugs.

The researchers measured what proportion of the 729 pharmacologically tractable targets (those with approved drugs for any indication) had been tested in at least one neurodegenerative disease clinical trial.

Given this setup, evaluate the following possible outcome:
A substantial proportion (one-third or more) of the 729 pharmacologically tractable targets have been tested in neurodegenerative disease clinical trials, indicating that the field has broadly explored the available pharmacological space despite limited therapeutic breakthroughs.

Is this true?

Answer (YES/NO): YES